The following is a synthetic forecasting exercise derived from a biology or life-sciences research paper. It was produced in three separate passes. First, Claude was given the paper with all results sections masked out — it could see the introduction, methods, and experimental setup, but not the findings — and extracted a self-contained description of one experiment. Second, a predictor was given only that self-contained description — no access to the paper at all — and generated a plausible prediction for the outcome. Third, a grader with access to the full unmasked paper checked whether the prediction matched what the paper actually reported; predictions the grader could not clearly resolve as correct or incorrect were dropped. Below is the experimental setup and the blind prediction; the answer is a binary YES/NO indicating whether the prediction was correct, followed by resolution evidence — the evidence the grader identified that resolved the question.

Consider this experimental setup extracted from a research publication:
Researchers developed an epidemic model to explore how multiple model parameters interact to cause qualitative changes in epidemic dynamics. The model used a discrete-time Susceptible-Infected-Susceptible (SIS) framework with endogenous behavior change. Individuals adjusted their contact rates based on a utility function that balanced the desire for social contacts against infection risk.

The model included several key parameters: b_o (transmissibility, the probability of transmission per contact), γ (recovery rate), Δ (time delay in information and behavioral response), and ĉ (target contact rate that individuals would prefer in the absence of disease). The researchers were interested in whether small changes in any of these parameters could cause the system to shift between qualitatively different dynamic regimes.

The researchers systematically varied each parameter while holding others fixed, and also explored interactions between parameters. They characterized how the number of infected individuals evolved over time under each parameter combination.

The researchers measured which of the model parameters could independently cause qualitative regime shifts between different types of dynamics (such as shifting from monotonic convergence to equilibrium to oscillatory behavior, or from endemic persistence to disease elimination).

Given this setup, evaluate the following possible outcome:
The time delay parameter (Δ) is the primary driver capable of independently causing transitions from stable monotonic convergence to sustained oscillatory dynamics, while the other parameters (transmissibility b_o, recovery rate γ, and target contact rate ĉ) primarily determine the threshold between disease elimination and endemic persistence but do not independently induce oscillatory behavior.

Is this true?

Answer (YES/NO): NO